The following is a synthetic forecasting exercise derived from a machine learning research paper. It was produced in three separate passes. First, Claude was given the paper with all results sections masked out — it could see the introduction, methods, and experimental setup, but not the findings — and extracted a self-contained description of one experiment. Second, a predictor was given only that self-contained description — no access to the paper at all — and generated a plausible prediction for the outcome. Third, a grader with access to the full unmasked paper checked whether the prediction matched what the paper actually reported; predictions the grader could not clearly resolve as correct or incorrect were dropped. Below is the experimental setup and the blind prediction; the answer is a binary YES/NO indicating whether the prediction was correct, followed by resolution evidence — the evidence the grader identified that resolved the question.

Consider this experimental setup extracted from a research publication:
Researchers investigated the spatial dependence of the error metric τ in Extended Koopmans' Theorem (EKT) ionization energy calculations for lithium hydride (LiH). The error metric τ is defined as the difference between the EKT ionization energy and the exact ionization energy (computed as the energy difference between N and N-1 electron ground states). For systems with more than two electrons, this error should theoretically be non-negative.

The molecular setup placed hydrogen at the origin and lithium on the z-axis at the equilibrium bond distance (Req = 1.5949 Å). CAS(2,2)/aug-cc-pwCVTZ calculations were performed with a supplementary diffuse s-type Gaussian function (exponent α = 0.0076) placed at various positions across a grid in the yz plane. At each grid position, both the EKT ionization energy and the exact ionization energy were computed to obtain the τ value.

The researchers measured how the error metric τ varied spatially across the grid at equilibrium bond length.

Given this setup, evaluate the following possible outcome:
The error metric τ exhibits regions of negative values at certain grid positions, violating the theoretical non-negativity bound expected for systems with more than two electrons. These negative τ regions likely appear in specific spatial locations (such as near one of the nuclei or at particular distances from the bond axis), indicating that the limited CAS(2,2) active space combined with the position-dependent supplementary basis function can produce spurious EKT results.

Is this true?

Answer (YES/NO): NO